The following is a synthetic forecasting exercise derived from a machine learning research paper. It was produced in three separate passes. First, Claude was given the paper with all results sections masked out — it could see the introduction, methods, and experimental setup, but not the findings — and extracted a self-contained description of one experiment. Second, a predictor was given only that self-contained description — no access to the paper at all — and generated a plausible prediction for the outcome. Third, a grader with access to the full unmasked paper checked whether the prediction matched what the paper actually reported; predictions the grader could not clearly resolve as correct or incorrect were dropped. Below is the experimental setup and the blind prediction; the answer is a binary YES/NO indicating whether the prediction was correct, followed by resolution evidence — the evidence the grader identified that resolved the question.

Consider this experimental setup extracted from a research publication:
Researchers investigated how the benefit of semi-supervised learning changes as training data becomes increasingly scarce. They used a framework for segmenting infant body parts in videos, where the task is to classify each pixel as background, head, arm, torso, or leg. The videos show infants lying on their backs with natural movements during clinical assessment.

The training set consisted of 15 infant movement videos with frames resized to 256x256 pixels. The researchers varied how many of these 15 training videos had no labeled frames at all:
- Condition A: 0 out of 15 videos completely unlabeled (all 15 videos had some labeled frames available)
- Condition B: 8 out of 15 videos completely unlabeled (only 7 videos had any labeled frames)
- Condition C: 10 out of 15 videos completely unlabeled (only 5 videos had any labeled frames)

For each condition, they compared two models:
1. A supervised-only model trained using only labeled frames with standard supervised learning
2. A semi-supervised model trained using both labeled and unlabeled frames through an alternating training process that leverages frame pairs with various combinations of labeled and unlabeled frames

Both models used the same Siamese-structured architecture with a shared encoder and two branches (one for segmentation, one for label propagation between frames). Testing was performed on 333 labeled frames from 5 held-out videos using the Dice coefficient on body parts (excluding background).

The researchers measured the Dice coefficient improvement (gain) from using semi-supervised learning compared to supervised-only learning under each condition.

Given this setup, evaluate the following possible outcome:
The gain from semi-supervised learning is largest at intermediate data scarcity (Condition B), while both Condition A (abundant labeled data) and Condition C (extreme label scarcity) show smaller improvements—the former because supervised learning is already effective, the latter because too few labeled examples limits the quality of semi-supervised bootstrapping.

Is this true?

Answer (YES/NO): NO